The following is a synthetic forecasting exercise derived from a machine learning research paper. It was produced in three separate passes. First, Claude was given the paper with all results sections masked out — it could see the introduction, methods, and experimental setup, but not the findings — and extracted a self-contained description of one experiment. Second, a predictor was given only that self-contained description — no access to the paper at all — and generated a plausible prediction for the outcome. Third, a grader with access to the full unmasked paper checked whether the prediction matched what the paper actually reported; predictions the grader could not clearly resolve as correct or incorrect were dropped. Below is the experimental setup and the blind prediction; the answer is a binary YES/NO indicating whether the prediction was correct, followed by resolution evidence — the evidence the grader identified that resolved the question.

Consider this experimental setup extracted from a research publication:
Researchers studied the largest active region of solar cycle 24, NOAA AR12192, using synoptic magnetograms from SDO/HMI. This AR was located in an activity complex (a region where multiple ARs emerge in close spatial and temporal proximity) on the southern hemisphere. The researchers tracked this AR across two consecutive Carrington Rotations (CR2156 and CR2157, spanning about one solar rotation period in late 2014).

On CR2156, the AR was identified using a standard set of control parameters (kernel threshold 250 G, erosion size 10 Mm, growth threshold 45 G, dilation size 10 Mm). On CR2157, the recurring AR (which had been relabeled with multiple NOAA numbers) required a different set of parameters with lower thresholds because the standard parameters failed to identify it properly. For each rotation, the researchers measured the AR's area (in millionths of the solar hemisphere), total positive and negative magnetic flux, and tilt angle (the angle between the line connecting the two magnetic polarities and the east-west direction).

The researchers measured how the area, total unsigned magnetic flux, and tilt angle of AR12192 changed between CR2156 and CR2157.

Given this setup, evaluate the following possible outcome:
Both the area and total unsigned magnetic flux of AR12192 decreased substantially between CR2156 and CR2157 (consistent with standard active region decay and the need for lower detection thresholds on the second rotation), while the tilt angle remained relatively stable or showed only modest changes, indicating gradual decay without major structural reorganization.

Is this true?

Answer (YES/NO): NO